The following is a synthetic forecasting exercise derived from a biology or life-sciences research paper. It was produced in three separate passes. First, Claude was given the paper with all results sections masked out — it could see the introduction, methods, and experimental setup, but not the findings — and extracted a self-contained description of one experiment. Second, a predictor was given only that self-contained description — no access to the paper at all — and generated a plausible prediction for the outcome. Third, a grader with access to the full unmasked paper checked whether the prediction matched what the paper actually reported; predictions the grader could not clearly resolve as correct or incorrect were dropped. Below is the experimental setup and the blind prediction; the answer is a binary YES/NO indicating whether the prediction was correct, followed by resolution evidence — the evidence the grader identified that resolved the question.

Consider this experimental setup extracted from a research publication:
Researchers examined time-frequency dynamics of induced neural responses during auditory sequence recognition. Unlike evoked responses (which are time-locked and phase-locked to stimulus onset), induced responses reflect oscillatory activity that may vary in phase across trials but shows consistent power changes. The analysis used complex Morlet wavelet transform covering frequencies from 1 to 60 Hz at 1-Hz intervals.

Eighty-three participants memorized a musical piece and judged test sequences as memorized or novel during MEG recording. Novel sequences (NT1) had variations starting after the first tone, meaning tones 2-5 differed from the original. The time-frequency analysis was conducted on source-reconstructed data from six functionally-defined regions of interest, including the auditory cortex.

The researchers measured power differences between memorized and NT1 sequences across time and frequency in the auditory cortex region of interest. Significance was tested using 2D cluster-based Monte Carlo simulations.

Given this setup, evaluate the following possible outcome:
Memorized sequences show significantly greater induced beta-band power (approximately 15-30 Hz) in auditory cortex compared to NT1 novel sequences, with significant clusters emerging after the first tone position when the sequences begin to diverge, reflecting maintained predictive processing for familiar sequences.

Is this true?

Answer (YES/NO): NO